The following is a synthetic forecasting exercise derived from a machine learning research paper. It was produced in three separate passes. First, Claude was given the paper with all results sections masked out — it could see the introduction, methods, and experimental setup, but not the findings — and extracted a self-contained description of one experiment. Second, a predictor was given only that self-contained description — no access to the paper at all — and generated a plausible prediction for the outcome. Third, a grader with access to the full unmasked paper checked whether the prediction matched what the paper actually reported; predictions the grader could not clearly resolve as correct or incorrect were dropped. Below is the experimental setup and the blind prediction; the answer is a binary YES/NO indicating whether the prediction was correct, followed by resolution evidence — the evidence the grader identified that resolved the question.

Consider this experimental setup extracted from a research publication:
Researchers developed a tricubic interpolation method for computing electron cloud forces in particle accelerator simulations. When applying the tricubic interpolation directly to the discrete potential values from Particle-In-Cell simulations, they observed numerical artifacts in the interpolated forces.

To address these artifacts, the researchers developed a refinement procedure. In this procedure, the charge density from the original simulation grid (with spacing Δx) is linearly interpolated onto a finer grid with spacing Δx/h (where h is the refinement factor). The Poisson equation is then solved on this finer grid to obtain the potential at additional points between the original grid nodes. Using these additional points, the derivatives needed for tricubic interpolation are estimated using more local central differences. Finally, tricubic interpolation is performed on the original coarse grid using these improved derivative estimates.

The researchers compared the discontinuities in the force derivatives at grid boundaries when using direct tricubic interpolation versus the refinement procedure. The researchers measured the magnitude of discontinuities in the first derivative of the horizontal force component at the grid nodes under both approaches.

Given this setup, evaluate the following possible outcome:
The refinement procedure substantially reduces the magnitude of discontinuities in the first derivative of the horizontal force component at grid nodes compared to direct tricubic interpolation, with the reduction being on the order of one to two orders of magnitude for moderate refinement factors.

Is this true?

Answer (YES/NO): YES